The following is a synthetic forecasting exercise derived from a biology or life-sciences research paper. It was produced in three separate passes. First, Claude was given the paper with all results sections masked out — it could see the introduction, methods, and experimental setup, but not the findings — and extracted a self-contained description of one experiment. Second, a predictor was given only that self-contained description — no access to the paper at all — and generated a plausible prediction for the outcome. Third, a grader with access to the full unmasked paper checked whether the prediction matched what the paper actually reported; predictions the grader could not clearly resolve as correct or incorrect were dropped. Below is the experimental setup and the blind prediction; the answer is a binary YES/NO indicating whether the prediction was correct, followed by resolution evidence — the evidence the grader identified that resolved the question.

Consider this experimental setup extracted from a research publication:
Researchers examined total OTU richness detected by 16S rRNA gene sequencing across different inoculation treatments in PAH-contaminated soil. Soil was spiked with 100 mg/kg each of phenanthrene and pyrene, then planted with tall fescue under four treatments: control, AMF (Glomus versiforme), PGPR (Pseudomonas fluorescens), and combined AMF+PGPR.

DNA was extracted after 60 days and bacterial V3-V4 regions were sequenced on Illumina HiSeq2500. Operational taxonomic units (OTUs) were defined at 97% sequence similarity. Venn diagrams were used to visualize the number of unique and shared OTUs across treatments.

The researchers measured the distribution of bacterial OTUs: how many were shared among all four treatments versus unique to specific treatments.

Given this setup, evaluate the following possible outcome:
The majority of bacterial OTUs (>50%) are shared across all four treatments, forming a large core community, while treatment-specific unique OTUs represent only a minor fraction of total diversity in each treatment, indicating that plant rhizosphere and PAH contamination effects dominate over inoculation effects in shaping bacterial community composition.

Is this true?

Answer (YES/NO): NO